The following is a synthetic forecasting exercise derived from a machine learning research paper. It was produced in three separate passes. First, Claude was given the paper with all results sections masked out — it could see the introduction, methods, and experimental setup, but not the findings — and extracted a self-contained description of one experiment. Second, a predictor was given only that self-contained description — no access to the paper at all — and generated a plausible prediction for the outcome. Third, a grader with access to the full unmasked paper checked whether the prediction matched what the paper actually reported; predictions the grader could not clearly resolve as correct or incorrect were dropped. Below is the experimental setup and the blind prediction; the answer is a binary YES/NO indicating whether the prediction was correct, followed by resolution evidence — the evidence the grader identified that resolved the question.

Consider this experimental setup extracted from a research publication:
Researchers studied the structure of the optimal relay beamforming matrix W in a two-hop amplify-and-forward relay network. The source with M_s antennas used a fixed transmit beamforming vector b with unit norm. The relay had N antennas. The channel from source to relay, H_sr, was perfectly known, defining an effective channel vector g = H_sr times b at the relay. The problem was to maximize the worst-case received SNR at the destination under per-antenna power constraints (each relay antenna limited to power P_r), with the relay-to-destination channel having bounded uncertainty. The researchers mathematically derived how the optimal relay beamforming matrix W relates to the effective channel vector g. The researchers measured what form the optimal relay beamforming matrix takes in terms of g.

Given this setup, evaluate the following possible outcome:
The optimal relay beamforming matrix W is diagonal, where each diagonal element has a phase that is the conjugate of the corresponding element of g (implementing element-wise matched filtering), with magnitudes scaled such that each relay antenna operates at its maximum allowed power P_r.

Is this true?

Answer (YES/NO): NO